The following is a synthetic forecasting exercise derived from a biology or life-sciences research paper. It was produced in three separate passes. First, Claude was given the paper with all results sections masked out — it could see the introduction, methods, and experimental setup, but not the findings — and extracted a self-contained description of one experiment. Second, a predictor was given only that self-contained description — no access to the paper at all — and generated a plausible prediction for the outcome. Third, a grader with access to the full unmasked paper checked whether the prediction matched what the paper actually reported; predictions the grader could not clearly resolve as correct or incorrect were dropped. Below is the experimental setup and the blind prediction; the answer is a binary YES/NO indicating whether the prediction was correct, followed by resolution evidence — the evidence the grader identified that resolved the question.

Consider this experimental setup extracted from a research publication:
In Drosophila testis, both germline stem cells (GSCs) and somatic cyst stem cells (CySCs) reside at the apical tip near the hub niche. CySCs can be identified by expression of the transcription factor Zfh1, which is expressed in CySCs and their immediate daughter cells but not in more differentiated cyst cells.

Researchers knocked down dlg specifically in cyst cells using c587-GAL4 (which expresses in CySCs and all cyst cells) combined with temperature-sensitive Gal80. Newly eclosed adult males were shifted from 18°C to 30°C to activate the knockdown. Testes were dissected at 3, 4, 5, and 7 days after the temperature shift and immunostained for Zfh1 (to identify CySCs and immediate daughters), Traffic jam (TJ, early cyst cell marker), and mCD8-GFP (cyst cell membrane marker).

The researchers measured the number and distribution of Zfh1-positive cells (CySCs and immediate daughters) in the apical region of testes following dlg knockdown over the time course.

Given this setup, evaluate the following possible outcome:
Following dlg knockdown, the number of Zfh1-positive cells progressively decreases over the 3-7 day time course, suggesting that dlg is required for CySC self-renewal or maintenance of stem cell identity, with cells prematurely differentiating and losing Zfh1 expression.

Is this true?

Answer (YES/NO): NO